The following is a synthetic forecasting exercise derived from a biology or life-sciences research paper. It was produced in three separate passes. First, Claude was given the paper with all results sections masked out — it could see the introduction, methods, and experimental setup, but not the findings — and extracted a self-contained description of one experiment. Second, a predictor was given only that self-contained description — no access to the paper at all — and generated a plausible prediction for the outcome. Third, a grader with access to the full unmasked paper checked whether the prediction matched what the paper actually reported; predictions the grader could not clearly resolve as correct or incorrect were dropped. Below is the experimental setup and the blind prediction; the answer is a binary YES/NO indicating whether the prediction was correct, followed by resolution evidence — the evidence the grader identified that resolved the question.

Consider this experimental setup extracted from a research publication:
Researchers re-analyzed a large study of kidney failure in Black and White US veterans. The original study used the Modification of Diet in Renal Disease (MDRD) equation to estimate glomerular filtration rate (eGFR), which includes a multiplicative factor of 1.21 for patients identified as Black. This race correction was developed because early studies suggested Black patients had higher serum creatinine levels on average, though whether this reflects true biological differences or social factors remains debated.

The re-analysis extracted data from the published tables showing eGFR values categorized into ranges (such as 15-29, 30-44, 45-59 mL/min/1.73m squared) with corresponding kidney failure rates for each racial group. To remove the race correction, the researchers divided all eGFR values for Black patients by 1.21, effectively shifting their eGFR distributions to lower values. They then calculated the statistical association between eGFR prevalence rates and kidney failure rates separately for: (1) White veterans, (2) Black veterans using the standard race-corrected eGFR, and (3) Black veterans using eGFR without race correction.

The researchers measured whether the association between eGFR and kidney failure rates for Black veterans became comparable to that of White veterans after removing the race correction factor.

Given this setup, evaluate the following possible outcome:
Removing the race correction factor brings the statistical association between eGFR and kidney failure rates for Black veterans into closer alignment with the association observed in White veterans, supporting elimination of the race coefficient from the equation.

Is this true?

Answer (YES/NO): YES